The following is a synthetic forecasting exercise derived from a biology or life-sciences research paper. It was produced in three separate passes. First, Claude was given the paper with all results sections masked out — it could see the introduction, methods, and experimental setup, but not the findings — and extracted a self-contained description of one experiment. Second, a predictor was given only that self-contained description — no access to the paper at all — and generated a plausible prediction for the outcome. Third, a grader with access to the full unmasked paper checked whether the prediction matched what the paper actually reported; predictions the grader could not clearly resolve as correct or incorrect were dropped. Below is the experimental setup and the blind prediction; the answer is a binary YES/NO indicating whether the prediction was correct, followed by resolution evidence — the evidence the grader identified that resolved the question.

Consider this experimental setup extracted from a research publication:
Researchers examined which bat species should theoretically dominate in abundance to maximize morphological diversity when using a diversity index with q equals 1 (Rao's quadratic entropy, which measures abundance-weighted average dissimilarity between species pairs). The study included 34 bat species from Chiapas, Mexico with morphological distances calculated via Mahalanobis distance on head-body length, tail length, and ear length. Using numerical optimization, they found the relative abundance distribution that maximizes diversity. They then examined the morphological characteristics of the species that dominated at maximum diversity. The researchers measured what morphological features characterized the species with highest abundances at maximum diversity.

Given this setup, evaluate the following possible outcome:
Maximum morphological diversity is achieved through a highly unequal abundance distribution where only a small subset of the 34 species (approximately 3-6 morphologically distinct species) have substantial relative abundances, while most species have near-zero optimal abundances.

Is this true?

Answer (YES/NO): NO